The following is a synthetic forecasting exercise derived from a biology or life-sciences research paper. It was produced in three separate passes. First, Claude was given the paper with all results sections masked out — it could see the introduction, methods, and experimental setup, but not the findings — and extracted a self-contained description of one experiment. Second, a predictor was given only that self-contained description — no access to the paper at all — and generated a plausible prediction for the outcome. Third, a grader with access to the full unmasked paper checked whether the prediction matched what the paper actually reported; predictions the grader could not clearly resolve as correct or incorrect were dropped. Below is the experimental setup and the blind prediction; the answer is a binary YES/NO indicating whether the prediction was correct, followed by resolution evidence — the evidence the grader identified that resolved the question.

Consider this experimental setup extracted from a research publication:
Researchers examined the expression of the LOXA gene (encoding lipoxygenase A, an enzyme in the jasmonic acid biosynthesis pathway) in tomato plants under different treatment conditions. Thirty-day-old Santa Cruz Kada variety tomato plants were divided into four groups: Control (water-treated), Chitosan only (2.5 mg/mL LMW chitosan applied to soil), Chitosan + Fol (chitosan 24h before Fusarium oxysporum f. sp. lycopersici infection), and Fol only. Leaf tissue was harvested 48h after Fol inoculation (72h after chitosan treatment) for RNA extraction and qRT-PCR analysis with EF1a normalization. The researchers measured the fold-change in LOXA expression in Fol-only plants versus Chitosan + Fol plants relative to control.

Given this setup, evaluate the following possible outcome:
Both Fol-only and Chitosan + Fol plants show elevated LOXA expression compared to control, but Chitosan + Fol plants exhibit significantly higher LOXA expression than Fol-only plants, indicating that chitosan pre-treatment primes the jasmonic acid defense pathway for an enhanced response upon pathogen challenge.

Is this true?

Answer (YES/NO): YES